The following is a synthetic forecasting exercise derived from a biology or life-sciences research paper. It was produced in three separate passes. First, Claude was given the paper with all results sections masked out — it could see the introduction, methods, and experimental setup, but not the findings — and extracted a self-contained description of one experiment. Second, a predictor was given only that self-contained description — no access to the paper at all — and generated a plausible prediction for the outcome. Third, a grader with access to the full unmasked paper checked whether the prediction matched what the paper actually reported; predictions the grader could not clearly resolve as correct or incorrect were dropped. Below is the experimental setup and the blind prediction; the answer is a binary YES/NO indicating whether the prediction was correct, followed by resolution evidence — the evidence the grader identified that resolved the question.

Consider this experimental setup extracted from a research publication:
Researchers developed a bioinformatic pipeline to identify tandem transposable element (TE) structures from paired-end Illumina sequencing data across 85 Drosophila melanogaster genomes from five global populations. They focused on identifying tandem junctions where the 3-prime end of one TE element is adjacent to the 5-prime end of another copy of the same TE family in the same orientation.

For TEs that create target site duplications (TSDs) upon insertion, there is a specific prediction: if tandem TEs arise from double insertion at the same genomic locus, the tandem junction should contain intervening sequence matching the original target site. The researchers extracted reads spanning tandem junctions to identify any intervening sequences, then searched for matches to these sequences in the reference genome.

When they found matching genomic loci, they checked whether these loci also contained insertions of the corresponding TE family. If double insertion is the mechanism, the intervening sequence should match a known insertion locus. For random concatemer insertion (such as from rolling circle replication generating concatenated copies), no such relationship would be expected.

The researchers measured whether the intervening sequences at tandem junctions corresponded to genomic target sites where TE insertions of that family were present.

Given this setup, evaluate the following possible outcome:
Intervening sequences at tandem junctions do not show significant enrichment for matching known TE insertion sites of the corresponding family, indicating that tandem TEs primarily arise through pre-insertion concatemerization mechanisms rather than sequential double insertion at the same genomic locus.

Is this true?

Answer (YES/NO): NO